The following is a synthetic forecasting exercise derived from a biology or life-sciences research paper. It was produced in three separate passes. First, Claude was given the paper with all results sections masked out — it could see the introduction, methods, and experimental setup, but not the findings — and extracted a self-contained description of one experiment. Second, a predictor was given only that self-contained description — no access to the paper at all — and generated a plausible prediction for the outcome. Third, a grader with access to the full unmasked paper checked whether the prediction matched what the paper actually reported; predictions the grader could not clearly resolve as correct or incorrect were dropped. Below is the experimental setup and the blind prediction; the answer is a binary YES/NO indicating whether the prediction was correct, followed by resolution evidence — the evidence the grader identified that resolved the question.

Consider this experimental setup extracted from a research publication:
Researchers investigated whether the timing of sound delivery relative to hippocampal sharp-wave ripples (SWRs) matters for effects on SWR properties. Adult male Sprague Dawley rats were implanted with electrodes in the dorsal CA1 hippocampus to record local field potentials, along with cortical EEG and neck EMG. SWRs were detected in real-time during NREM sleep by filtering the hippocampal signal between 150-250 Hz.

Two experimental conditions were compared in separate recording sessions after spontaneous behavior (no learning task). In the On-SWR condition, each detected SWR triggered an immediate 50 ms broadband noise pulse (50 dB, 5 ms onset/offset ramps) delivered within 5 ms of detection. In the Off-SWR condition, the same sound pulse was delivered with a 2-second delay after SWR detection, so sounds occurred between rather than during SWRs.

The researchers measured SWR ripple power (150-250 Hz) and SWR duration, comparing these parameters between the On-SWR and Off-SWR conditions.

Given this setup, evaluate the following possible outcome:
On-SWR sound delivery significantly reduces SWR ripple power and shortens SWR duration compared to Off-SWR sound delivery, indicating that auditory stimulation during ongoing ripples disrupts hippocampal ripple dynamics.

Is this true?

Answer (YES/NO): NO